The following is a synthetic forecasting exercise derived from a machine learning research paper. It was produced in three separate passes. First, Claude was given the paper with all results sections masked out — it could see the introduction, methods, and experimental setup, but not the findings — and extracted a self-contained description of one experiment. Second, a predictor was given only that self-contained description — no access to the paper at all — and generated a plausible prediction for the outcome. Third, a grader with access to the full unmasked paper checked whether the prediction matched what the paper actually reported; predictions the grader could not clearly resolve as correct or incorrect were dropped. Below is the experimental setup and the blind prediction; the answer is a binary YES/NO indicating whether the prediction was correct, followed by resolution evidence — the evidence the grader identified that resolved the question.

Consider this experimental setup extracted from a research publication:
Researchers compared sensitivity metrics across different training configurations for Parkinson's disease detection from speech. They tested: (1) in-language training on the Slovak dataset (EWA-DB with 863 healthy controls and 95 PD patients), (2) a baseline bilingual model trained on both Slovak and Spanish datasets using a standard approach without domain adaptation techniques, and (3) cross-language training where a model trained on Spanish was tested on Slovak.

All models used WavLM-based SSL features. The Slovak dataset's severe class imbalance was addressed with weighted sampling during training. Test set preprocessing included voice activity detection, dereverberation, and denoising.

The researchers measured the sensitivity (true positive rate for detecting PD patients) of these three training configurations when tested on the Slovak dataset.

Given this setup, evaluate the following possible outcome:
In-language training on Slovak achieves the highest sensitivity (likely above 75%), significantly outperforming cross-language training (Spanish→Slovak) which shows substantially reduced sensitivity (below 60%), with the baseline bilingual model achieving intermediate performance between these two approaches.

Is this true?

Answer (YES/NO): NO